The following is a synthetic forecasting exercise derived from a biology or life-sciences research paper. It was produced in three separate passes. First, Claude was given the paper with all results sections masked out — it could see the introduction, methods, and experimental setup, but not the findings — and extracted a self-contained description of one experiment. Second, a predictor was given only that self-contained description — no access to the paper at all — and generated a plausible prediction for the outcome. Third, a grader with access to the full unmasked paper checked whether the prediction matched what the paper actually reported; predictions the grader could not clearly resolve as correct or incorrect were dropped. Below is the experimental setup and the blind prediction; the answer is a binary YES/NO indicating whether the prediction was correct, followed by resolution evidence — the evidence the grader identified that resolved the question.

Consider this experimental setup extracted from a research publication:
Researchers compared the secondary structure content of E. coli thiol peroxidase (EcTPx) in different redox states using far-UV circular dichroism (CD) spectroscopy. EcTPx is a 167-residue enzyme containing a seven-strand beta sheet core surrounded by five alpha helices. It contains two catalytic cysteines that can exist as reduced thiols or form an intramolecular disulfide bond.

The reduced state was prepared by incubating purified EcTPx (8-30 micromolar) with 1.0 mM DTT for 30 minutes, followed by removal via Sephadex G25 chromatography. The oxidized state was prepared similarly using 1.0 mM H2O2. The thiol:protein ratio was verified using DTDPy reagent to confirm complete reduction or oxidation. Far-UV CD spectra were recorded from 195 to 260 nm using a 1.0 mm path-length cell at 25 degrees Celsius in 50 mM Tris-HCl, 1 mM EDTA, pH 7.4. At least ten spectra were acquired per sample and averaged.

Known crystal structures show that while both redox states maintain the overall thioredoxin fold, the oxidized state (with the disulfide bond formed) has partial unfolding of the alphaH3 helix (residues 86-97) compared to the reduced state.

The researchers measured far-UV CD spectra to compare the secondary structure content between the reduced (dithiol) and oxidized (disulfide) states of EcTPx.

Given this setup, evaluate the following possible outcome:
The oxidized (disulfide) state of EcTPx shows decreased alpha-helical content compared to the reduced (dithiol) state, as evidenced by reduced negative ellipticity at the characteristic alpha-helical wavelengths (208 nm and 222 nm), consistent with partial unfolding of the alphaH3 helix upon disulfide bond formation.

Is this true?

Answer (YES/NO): YES